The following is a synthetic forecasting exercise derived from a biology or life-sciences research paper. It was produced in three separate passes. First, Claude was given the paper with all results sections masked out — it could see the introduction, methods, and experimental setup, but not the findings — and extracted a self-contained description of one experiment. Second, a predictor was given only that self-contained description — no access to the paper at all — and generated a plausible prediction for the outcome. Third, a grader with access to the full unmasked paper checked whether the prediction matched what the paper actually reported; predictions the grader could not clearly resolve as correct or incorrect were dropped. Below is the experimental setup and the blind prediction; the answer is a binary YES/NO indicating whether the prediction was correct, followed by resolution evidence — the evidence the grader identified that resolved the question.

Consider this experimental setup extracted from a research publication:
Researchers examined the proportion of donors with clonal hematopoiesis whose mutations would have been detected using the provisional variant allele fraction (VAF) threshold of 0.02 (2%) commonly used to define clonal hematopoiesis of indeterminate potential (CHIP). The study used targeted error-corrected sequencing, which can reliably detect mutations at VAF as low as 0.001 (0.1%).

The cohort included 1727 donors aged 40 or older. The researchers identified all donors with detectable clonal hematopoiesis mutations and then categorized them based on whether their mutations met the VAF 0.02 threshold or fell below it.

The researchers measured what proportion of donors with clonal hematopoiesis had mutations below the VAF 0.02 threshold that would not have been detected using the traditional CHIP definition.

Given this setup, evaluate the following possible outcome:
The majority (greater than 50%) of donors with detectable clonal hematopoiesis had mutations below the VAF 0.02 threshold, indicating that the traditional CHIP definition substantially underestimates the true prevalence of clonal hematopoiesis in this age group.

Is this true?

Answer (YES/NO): YES